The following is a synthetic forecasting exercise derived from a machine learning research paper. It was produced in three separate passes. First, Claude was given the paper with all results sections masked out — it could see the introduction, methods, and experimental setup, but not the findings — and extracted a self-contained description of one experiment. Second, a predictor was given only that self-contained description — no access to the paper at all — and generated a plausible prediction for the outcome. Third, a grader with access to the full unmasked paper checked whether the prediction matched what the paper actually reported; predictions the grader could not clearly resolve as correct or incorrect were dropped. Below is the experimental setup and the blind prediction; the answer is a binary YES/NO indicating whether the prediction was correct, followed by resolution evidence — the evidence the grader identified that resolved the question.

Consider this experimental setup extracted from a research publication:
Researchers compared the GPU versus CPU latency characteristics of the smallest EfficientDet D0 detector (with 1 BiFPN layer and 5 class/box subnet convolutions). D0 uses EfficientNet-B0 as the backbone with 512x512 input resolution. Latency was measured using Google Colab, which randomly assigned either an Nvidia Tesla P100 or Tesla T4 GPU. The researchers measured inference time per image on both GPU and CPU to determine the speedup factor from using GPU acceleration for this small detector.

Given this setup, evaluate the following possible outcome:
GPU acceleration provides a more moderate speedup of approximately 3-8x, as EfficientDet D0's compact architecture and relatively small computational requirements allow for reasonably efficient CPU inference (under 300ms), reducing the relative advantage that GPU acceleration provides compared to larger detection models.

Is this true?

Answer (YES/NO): NO